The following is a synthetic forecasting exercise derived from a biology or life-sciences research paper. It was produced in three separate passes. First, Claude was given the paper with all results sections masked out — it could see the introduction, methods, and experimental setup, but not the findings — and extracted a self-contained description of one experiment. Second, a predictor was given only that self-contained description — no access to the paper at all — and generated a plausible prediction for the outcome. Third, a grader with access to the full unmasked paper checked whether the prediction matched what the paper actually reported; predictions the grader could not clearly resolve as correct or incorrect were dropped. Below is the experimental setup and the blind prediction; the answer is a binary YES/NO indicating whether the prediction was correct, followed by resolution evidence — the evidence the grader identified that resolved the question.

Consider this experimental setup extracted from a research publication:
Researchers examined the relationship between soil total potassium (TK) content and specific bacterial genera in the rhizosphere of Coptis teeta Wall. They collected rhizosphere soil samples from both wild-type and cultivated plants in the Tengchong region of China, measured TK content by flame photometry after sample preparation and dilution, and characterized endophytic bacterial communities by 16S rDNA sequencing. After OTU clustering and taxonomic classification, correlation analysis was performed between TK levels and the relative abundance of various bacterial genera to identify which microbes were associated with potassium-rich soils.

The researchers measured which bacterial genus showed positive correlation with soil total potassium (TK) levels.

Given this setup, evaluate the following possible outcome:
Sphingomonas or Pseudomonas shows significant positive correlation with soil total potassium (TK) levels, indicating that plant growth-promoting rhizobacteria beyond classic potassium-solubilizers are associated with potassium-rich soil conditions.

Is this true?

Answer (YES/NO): NO